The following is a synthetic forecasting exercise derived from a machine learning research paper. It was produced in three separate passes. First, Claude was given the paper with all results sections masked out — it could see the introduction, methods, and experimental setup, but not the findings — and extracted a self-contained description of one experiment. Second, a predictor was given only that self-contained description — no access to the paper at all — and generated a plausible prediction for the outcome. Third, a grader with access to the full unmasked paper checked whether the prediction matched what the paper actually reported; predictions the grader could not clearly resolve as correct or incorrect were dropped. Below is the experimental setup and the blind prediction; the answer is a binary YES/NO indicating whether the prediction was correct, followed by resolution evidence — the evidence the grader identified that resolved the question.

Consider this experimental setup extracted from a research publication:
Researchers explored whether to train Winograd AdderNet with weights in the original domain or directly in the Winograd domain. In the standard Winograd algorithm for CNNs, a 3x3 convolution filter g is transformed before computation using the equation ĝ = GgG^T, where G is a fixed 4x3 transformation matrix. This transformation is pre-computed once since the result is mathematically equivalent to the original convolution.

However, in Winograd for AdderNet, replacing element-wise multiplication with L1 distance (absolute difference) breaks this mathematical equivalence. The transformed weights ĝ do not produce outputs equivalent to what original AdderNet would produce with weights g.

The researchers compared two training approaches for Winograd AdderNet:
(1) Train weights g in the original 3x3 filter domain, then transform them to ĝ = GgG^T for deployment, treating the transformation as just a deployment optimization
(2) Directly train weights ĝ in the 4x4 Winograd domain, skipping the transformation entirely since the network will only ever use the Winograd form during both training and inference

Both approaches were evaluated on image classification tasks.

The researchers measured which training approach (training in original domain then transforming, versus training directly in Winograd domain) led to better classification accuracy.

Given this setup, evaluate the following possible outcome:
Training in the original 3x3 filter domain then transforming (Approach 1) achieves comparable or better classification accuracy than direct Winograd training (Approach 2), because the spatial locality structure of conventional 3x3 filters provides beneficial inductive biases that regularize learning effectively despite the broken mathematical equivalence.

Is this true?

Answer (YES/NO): NO